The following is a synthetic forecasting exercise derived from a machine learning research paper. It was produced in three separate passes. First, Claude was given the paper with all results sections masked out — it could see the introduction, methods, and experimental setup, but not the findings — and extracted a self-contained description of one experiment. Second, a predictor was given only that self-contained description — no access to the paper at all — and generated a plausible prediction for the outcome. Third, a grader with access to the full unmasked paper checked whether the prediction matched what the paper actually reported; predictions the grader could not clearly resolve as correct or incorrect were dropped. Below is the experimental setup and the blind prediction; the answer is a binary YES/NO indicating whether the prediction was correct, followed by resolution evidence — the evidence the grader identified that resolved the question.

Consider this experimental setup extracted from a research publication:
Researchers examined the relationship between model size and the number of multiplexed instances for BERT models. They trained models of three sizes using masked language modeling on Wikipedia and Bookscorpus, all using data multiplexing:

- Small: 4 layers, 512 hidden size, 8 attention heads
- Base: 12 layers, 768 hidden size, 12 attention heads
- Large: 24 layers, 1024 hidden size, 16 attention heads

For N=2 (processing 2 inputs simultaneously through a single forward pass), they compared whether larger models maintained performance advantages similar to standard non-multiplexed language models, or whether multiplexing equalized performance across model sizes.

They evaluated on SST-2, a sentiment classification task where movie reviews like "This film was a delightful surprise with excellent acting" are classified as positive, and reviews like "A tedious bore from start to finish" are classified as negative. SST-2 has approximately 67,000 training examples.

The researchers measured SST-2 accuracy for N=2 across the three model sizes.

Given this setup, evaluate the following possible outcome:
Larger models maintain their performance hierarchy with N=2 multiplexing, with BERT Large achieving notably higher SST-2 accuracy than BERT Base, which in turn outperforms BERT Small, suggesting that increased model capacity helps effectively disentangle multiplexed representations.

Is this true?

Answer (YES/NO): NO